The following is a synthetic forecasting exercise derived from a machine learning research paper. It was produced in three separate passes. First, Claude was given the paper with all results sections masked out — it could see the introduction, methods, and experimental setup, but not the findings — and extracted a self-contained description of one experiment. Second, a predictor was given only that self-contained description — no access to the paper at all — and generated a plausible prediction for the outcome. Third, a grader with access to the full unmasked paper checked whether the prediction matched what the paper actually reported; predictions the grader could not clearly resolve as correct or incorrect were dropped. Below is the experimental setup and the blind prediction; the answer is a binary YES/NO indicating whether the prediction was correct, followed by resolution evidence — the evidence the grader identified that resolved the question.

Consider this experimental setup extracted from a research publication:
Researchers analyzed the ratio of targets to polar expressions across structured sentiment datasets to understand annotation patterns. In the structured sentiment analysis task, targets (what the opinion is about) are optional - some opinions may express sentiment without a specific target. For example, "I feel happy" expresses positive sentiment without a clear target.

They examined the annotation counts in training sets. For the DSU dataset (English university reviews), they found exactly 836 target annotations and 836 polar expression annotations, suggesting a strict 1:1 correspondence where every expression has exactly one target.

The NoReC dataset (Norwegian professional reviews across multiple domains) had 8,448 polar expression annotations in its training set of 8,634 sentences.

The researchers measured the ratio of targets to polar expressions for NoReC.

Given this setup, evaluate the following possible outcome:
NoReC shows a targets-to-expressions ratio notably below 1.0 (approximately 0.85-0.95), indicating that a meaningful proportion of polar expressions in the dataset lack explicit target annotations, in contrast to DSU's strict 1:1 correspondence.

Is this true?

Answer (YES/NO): NO